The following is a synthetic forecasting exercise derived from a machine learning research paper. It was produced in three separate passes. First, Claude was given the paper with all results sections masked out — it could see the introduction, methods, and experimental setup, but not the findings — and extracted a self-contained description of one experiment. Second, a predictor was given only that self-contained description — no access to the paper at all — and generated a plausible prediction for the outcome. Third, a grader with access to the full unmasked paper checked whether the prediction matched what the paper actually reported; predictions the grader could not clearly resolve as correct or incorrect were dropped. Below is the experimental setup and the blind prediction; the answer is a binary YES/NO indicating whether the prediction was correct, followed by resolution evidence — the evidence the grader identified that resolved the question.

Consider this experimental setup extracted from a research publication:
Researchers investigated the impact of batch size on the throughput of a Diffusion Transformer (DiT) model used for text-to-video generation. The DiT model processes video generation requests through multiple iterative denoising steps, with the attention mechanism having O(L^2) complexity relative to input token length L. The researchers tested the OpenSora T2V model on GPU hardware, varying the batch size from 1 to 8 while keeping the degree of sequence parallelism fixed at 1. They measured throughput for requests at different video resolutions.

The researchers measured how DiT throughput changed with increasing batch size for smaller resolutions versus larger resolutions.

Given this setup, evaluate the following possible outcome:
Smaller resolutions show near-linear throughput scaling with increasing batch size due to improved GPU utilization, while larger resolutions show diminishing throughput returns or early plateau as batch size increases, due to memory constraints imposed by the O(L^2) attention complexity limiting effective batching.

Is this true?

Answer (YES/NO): NO